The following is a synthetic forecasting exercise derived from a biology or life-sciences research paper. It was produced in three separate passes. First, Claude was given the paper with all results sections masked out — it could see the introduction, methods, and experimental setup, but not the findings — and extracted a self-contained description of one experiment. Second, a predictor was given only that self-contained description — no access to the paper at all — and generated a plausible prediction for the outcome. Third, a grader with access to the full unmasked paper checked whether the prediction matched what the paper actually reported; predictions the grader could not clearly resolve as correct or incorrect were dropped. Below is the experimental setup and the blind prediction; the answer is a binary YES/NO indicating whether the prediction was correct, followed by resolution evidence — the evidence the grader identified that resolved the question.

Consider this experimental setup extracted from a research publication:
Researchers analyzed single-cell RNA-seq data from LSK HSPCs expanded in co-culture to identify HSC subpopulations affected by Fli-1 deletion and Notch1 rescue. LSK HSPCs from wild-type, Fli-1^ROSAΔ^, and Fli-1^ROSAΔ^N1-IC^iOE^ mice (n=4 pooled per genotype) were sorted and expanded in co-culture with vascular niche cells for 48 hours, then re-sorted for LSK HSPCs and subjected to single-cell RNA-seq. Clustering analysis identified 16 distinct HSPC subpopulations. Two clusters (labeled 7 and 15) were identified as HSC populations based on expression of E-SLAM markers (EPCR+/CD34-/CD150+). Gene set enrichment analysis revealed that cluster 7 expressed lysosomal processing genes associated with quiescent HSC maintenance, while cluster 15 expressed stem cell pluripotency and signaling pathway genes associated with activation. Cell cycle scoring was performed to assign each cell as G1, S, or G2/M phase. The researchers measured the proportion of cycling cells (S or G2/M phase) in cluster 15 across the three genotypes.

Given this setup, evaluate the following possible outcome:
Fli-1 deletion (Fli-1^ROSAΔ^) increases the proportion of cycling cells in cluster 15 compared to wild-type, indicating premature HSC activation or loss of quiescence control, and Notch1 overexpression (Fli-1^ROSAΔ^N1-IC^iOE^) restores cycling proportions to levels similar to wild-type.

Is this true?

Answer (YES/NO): NO